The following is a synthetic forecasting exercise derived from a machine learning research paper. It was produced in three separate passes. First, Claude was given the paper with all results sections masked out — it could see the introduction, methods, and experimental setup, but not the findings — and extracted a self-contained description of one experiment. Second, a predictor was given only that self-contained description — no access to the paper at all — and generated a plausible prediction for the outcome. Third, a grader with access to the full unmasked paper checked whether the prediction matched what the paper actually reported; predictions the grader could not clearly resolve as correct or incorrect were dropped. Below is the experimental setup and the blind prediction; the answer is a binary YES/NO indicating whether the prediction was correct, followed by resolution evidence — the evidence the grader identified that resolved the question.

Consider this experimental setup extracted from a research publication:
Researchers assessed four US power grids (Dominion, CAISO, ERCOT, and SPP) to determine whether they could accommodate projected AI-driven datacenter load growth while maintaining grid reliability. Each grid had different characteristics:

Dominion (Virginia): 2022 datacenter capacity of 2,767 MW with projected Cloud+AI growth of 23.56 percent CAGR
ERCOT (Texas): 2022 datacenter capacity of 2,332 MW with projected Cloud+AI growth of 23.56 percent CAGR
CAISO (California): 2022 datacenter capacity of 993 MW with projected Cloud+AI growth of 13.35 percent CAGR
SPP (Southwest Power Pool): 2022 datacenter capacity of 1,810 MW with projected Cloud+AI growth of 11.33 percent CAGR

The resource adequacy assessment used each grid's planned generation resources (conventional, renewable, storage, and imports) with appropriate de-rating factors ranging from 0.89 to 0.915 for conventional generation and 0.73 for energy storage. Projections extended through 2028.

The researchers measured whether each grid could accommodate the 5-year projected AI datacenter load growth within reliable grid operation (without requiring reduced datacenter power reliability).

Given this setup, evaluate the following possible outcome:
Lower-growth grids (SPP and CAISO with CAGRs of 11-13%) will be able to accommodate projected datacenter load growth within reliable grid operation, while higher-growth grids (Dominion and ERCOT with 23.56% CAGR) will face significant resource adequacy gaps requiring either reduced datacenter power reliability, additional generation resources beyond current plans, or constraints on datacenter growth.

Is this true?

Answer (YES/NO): NO